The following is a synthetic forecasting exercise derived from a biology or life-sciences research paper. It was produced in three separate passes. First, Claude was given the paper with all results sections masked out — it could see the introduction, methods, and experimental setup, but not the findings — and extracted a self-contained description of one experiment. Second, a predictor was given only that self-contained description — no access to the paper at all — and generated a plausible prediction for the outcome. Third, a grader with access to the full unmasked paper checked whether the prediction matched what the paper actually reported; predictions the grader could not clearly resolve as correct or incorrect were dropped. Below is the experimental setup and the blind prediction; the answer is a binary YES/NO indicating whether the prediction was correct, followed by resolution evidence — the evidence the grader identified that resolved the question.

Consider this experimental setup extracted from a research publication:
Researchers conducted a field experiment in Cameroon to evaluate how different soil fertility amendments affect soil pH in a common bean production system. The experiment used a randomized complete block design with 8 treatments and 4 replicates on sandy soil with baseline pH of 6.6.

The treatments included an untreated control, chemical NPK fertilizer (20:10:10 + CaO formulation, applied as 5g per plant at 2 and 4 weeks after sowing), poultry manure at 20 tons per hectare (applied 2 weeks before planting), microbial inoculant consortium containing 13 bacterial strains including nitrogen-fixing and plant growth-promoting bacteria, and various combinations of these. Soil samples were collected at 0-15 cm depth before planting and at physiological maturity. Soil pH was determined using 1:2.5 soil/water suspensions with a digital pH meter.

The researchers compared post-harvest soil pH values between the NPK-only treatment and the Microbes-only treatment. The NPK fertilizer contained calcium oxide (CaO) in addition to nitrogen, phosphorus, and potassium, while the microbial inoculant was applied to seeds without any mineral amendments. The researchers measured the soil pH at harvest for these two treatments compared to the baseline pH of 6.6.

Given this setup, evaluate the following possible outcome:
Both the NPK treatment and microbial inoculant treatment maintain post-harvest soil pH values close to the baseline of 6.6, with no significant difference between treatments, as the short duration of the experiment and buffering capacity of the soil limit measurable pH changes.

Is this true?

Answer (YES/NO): NO